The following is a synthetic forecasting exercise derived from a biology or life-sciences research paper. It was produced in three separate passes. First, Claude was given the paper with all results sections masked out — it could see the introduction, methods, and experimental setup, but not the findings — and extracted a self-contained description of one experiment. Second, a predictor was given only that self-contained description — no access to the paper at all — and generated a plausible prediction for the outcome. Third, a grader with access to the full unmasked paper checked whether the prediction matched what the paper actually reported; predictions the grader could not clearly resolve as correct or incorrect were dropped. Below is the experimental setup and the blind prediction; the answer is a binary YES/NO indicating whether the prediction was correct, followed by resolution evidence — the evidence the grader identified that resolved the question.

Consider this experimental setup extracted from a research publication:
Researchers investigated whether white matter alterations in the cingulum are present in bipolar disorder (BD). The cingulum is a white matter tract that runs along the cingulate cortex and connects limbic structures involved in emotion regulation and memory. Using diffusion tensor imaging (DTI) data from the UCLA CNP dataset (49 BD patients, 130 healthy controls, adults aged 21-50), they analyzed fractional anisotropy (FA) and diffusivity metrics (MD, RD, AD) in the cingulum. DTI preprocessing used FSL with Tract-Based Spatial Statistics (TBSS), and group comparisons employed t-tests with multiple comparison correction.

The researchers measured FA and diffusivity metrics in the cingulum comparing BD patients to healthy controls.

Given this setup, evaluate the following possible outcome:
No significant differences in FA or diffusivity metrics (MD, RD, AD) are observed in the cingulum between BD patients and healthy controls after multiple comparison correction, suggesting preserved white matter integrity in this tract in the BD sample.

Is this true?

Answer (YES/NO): NO